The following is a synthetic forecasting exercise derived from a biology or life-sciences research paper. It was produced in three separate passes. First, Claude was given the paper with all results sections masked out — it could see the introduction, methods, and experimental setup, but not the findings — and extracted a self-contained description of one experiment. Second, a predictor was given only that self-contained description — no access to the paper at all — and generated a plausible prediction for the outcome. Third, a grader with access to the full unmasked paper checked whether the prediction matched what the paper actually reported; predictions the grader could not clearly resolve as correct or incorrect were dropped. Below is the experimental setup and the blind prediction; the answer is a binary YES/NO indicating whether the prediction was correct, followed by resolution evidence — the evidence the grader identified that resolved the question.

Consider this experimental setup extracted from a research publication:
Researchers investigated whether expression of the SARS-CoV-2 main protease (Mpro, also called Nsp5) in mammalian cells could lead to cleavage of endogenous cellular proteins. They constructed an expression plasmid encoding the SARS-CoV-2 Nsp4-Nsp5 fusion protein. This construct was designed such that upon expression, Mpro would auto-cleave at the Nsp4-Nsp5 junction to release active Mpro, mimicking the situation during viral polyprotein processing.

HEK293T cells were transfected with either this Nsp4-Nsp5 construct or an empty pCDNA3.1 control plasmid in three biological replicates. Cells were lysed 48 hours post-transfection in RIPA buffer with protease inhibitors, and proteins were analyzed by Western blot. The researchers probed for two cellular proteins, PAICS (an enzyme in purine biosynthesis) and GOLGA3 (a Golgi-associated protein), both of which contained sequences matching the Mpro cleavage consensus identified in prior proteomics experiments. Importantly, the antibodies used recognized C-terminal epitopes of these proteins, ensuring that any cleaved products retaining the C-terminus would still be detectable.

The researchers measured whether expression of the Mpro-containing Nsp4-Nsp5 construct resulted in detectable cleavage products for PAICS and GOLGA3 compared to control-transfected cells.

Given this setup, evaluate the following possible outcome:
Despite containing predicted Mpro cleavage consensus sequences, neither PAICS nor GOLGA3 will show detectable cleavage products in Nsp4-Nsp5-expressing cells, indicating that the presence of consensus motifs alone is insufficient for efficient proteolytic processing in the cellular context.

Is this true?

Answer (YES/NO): NO